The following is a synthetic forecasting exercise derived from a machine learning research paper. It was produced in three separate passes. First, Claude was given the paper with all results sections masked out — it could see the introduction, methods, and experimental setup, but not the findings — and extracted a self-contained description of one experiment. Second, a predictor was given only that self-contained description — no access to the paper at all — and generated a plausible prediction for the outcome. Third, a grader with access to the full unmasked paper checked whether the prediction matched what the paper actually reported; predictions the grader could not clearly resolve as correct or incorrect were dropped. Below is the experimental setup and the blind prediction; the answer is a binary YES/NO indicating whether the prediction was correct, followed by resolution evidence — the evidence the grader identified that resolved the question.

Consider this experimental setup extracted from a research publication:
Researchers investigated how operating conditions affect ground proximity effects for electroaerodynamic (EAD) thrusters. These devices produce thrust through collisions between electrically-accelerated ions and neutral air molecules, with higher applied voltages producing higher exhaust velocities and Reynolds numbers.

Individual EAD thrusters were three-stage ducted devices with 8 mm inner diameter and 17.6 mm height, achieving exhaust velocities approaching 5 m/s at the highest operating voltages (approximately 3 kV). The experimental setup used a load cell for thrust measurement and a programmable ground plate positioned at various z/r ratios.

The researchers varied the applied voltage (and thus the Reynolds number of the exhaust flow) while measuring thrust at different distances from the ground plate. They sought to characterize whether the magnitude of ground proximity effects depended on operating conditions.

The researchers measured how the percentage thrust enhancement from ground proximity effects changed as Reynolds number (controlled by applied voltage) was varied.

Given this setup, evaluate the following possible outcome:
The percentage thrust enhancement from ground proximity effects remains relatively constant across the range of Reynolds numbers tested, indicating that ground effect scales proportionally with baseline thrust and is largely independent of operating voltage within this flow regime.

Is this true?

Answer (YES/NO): YES